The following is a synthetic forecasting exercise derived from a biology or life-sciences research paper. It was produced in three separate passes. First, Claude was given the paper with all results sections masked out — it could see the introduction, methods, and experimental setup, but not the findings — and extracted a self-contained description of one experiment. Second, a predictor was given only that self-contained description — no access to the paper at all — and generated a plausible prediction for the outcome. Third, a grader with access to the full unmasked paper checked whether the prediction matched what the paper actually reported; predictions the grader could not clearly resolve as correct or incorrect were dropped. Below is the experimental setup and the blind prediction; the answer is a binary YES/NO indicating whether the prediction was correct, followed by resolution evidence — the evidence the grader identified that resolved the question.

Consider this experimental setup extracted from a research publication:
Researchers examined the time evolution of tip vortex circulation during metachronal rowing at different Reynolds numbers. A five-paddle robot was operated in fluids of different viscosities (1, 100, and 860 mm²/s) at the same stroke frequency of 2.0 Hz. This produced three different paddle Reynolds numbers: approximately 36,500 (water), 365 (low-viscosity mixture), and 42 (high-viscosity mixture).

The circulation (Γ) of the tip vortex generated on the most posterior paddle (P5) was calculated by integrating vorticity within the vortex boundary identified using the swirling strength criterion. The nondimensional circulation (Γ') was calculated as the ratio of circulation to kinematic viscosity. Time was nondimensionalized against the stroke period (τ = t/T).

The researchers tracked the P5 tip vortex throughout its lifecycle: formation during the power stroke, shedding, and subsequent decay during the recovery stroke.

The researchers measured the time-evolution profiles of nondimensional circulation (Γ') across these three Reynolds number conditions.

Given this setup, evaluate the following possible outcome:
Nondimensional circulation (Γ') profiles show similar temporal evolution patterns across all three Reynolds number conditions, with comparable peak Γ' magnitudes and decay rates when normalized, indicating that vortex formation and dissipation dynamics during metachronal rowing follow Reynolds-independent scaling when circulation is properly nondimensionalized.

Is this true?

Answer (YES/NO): NO